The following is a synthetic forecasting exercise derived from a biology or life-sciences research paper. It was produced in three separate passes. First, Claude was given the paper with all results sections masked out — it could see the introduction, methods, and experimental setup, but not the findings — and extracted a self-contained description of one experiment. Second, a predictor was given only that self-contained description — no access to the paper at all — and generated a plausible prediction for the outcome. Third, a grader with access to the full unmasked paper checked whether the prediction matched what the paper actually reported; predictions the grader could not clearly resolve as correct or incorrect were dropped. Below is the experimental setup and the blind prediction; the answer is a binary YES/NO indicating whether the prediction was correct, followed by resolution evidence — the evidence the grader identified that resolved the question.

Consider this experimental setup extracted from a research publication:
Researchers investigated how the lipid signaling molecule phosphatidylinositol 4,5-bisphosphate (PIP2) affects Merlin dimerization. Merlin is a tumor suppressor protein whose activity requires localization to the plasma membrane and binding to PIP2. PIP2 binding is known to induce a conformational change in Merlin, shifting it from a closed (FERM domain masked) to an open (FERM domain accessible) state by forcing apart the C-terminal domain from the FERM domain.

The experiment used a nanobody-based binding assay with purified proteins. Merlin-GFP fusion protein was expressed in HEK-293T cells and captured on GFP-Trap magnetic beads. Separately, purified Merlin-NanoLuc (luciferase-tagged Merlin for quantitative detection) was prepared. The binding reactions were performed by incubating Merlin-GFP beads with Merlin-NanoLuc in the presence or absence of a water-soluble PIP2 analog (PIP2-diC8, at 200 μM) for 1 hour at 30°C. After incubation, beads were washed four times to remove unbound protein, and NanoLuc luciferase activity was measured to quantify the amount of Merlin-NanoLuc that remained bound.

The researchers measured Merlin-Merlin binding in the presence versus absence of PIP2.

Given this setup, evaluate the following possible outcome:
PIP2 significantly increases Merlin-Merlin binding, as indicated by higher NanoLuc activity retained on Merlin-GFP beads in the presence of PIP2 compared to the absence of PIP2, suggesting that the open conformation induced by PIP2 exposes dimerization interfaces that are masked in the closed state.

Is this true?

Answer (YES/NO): YES